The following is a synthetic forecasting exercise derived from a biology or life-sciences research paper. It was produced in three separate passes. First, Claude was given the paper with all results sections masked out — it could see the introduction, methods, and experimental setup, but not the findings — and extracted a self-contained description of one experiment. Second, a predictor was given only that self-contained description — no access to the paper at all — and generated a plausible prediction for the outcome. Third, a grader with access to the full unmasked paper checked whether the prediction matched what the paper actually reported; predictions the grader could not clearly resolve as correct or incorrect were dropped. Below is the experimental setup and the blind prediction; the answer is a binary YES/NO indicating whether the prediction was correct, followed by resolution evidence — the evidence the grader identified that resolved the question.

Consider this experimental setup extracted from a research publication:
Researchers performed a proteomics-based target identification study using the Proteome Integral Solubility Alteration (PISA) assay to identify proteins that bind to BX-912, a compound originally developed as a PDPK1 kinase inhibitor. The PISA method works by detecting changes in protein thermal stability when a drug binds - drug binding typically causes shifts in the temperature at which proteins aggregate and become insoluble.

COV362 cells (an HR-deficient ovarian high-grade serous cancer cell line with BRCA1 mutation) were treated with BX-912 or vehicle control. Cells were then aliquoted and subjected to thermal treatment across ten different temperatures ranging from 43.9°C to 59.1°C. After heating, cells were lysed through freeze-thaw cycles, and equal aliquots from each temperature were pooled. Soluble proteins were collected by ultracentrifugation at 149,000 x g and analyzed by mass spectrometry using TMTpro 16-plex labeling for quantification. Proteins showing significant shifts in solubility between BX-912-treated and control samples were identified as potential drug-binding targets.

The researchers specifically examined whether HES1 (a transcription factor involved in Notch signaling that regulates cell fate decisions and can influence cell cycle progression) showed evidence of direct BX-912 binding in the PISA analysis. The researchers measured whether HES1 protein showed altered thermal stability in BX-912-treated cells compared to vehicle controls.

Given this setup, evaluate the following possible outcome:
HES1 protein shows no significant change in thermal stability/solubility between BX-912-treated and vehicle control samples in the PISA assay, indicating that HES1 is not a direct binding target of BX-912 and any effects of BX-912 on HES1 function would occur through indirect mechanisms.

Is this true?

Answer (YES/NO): NO